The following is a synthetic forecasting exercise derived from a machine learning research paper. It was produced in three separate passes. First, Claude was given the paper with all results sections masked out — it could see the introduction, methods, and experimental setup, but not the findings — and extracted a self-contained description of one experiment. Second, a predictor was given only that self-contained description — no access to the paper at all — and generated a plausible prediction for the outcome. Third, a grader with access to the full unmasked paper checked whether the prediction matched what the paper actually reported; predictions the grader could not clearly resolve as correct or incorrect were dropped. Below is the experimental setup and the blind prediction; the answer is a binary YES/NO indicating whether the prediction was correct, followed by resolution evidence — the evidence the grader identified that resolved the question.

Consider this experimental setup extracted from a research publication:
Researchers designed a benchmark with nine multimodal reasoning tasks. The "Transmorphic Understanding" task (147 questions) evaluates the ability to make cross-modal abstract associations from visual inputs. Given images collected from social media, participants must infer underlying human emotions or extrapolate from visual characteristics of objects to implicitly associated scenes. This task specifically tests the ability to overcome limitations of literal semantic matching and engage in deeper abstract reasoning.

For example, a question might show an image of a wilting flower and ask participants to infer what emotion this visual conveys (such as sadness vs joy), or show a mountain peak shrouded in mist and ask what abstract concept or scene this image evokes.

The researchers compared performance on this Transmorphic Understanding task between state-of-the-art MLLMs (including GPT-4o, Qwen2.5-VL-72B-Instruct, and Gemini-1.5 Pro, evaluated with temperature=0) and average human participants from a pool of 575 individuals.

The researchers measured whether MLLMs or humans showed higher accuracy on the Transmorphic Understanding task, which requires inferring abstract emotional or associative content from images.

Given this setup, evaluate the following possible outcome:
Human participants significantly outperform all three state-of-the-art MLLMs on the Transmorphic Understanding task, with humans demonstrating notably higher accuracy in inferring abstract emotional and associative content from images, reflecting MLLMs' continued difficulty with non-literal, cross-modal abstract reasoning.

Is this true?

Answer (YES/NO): YES